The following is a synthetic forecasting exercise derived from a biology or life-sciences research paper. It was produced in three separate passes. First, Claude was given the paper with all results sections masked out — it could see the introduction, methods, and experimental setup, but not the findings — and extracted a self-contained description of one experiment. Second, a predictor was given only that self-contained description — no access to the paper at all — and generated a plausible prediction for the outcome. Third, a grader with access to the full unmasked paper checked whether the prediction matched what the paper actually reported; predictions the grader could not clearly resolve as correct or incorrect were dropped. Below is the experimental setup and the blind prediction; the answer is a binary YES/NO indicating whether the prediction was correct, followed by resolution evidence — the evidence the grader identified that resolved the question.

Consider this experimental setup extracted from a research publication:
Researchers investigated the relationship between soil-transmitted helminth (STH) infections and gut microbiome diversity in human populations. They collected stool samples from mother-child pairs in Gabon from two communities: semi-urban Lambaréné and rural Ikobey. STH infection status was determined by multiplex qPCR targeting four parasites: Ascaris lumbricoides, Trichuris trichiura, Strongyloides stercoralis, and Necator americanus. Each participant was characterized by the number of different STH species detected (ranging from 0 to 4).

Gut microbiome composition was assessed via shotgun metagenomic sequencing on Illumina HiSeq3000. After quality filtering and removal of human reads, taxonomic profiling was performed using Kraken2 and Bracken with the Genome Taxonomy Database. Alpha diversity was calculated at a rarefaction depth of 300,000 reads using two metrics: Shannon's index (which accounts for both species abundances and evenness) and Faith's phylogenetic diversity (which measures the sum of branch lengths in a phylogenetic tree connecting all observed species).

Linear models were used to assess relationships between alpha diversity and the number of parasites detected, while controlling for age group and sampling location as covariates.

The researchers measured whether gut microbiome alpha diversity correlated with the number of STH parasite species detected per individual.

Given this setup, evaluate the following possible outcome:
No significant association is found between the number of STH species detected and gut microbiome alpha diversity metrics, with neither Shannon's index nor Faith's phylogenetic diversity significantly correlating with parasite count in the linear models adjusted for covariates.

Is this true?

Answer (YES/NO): NO